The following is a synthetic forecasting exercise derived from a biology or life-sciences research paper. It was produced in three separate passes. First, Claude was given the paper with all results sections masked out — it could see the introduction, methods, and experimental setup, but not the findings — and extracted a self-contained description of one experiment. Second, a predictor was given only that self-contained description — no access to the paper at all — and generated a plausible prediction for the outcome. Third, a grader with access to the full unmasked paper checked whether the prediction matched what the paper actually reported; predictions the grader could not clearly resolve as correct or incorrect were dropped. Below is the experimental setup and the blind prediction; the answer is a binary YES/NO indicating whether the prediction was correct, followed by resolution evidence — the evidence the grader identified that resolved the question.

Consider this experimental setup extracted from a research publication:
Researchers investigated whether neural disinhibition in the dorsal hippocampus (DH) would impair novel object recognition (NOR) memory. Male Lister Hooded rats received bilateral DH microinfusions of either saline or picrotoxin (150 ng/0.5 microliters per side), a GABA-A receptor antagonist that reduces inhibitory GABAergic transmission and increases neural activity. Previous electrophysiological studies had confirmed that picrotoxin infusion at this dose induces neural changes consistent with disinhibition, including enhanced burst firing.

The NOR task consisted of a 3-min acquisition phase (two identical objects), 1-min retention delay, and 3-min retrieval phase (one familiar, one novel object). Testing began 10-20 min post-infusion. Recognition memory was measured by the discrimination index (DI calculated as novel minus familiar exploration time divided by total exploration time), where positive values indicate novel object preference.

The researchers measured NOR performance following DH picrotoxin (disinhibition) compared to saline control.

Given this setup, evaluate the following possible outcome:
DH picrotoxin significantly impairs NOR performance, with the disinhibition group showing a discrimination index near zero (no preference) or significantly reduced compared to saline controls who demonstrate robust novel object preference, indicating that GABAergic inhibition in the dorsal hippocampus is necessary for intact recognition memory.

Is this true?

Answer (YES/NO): NO